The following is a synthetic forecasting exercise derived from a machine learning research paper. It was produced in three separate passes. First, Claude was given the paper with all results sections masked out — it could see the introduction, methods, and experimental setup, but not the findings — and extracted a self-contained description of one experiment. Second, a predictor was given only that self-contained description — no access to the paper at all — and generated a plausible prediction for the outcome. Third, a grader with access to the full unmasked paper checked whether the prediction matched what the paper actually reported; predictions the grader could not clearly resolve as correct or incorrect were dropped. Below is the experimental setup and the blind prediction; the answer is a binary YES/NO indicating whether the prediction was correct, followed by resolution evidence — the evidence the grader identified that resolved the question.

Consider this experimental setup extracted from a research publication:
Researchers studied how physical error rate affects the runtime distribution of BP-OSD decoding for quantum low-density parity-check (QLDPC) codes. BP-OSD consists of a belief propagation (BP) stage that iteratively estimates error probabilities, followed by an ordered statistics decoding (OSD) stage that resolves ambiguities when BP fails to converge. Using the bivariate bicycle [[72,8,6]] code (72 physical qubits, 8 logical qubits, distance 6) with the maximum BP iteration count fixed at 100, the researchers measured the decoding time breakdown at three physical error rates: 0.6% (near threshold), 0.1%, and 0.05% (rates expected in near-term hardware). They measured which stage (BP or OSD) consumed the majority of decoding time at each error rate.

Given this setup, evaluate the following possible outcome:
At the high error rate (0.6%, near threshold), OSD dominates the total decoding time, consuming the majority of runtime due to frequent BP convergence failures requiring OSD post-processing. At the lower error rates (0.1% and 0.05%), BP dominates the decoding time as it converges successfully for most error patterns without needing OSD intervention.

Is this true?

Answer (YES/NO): YES